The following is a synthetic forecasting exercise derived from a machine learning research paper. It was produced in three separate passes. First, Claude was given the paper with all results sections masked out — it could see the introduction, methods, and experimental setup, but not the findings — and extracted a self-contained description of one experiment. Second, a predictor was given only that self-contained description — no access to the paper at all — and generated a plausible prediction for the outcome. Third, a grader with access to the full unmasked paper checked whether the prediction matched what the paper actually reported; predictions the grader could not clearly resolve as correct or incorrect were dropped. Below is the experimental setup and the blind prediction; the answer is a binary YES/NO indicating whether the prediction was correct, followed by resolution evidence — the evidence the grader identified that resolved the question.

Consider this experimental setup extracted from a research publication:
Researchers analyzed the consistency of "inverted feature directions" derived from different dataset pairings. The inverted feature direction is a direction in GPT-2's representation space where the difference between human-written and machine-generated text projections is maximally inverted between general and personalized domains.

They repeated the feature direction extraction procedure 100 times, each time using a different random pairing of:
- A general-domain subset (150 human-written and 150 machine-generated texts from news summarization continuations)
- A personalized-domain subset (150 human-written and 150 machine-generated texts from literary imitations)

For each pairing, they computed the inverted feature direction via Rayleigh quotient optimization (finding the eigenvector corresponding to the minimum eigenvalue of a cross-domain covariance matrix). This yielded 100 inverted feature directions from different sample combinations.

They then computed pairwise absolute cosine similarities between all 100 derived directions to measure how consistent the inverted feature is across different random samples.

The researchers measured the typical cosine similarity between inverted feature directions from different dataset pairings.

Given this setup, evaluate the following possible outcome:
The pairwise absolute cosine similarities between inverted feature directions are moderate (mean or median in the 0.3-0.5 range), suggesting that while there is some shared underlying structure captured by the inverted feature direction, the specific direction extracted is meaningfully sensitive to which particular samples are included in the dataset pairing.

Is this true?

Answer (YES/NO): NO